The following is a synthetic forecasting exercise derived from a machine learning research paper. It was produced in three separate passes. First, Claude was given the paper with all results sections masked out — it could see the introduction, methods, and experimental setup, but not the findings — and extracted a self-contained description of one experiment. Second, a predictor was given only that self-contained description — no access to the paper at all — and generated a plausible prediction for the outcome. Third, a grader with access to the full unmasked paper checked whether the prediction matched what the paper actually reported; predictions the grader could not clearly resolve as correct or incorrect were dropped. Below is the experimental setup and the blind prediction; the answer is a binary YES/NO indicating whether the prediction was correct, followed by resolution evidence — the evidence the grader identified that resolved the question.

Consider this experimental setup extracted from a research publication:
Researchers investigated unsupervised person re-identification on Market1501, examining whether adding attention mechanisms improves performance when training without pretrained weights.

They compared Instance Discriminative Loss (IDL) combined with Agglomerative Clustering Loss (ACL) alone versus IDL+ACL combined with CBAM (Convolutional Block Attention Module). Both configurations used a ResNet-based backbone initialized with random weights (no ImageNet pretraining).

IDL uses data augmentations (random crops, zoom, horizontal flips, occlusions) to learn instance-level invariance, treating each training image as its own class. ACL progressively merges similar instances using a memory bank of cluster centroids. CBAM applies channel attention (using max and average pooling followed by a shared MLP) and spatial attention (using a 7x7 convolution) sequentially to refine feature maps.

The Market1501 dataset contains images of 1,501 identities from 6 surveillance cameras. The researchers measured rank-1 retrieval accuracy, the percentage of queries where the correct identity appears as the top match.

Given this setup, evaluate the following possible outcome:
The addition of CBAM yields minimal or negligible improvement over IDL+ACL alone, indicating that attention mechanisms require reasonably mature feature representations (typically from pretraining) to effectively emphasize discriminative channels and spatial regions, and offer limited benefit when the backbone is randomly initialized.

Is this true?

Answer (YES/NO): YES